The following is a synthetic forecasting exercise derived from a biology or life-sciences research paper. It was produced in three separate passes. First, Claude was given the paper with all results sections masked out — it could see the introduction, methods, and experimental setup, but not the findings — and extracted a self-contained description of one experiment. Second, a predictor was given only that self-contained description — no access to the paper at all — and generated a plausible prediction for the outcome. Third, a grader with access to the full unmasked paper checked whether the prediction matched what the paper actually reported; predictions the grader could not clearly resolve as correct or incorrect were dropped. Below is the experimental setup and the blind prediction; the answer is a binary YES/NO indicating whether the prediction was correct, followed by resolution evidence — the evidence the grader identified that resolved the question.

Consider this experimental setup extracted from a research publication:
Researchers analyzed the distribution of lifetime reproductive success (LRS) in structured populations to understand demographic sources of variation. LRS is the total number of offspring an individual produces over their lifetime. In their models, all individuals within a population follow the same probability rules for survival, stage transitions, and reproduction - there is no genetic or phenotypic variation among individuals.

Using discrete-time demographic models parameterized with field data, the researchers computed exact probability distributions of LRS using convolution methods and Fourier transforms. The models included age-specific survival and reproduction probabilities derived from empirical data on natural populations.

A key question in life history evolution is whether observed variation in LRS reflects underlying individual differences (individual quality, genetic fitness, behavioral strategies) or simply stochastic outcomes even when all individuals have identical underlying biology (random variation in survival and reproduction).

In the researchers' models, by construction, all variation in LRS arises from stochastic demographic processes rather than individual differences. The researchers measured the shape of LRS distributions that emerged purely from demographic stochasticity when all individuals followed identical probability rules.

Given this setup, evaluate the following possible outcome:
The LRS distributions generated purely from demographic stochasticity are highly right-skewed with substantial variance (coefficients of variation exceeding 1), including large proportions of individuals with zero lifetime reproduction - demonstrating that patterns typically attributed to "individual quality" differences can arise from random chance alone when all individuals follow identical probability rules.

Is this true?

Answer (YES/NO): YES